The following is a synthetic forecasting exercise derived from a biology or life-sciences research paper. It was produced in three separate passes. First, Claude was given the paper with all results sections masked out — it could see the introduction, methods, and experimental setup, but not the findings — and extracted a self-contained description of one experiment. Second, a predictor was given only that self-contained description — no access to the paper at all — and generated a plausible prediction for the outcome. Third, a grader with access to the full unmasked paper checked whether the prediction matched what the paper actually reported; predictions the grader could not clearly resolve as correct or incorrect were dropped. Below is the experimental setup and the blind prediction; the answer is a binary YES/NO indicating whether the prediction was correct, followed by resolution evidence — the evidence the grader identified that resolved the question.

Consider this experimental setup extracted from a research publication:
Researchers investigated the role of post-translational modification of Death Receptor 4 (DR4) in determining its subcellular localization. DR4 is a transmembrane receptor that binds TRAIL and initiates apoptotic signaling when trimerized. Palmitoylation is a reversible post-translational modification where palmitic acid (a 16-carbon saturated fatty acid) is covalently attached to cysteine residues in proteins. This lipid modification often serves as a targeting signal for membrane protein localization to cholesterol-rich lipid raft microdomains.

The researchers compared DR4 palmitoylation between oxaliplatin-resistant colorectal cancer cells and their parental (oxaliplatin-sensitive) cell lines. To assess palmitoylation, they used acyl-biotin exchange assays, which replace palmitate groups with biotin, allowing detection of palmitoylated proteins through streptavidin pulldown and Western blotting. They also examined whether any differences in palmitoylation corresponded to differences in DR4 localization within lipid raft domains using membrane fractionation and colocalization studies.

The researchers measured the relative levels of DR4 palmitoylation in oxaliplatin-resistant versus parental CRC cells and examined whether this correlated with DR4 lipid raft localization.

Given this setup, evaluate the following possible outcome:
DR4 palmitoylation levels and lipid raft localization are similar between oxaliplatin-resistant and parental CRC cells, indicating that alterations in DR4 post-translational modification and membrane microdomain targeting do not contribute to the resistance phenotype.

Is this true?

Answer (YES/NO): NO